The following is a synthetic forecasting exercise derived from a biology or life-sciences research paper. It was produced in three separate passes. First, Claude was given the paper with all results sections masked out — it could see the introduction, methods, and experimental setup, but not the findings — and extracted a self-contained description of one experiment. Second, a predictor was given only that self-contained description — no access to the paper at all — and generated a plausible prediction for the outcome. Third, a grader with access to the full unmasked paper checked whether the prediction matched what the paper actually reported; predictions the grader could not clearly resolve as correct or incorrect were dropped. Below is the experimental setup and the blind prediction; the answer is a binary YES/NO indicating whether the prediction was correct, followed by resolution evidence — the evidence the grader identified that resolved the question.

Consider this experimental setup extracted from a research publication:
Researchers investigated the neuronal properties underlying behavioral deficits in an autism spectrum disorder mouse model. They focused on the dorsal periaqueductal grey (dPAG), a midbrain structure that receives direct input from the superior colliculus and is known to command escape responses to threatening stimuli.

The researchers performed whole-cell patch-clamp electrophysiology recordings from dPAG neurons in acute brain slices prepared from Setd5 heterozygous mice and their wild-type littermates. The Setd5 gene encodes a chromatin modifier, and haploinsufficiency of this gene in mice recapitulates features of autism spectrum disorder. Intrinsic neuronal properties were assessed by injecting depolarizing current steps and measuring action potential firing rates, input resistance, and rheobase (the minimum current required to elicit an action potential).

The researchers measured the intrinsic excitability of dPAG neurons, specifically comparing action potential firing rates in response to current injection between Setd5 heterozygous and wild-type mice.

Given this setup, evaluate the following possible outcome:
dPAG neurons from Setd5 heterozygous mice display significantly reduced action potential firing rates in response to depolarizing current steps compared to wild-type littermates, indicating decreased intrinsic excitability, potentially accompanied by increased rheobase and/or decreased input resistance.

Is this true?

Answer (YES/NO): YES